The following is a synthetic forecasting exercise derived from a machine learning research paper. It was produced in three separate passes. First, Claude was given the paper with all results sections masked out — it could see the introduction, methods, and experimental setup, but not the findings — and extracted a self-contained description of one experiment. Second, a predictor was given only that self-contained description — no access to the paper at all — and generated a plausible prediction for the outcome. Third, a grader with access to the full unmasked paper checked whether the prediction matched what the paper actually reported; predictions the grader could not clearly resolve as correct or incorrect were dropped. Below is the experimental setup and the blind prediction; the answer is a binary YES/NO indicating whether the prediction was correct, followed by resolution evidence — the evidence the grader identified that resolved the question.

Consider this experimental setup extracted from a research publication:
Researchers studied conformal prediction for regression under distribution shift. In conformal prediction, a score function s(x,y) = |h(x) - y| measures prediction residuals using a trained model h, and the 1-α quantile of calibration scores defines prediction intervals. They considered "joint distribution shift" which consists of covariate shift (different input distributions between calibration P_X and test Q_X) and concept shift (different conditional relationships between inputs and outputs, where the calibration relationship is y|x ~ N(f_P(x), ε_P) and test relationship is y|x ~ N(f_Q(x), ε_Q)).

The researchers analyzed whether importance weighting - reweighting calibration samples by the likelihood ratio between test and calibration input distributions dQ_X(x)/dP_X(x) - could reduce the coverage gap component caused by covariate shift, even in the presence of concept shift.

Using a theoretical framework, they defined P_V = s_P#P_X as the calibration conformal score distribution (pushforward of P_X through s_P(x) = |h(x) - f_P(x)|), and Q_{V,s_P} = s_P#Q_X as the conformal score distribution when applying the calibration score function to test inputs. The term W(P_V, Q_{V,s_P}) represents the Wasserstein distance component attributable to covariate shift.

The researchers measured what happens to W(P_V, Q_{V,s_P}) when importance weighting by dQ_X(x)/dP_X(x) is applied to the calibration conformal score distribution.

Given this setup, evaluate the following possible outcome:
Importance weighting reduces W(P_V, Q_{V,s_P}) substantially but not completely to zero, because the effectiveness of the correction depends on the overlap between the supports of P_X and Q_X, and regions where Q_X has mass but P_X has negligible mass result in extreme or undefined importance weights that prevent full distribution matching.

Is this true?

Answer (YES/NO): NO